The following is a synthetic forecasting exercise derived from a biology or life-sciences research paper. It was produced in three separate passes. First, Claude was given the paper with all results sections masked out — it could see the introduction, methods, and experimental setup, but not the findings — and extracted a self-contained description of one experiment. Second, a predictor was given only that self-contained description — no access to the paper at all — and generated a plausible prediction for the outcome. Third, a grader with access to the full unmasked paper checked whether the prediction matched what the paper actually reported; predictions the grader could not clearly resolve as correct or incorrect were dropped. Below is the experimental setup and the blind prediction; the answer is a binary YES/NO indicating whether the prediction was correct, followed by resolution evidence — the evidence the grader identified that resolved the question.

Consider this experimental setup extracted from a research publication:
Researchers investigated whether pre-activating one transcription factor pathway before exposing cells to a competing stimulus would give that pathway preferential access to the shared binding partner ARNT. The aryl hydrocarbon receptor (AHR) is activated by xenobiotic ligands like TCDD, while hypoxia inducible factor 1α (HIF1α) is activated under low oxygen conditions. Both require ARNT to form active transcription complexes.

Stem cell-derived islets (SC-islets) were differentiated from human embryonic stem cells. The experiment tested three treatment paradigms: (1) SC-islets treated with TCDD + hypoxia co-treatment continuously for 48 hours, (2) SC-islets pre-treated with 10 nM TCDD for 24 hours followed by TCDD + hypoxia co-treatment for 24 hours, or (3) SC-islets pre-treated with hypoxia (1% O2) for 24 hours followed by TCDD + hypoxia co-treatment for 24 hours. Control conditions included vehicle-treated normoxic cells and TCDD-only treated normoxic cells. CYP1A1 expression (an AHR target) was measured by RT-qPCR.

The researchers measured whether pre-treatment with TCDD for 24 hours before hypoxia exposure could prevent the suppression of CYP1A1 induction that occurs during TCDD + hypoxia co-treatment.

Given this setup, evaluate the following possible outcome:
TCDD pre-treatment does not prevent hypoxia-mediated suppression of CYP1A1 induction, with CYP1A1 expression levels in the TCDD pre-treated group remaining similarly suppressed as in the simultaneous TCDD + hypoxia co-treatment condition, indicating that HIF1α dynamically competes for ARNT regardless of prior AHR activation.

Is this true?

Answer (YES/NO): YES